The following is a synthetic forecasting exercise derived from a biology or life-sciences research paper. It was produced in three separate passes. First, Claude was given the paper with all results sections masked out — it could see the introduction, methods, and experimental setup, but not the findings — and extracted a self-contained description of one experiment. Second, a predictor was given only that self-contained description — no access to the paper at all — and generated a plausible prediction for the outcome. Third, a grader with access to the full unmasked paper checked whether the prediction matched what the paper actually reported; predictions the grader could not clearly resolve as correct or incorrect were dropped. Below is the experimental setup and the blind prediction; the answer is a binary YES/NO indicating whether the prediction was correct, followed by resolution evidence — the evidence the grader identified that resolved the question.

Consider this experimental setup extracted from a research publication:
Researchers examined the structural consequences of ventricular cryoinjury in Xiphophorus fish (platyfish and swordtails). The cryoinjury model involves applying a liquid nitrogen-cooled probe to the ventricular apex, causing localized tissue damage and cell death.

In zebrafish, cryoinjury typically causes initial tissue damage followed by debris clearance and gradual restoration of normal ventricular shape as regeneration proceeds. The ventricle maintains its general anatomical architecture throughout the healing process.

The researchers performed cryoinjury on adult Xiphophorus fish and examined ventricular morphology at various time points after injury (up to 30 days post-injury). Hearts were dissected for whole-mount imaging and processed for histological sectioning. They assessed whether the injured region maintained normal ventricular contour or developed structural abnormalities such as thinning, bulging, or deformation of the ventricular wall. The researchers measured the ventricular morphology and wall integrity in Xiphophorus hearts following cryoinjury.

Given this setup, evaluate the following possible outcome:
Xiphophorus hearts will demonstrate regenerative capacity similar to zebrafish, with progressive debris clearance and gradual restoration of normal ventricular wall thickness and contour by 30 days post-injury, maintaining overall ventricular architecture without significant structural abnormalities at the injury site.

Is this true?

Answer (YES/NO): NO